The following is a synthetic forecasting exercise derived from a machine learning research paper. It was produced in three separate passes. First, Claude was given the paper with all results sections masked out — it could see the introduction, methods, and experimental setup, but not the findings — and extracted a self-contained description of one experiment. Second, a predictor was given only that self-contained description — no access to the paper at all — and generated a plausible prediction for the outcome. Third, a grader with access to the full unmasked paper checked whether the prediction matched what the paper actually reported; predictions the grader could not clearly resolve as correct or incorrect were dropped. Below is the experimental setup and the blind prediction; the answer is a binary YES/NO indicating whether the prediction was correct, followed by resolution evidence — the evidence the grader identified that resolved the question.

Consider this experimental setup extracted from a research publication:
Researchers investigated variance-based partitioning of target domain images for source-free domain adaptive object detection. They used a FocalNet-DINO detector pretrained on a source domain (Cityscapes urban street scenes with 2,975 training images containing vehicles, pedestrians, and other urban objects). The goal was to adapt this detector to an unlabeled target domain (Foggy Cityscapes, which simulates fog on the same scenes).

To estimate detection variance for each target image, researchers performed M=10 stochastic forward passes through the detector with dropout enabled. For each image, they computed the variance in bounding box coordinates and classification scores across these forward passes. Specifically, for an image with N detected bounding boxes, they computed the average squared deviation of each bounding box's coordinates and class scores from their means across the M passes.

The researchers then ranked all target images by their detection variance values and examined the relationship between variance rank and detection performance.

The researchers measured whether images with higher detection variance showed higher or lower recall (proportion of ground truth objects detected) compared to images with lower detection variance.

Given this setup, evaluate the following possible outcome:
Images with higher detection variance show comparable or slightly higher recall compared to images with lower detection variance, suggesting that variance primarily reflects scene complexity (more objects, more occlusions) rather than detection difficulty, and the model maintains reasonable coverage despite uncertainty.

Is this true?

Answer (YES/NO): NO